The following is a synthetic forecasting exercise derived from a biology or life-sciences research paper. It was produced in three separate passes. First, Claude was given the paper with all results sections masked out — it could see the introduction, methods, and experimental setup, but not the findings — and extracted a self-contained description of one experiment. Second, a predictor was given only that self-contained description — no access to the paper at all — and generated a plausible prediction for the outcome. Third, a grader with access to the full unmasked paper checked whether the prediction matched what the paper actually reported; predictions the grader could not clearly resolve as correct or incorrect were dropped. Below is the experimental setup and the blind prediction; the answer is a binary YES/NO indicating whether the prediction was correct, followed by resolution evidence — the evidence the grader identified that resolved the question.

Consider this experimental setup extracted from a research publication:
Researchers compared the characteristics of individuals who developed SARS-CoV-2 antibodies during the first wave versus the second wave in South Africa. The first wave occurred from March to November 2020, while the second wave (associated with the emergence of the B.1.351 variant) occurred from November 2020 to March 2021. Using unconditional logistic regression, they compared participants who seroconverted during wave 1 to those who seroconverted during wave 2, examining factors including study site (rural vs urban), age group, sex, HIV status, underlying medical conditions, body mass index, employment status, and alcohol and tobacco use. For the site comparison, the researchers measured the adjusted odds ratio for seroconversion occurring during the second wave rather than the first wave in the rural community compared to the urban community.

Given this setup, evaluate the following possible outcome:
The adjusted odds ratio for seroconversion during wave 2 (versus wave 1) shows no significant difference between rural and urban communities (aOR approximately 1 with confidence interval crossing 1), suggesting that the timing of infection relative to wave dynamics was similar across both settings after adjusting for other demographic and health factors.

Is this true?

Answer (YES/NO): NO